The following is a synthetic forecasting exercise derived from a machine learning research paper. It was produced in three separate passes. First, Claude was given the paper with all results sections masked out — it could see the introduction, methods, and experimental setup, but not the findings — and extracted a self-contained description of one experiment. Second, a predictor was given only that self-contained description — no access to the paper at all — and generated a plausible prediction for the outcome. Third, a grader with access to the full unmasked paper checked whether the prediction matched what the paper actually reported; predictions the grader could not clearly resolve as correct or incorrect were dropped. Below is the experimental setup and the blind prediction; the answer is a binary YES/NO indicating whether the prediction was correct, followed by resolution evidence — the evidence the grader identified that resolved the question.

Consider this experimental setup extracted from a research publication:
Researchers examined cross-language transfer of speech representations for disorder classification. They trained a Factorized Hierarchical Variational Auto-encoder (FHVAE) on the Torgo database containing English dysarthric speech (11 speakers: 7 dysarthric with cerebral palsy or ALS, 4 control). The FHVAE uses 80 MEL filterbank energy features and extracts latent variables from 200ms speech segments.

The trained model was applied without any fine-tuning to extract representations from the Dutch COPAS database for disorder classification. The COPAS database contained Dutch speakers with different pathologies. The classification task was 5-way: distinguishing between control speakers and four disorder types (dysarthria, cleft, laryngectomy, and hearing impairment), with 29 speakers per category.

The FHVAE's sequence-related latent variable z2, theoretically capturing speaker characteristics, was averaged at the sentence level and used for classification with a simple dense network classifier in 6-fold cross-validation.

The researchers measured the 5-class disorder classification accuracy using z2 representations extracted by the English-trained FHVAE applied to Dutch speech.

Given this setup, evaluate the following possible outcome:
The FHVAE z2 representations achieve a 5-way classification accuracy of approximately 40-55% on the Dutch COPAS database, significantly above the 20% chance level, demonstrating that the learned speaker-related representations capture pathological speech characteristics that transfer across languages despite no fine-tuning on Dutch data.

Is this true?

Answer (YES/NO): NO